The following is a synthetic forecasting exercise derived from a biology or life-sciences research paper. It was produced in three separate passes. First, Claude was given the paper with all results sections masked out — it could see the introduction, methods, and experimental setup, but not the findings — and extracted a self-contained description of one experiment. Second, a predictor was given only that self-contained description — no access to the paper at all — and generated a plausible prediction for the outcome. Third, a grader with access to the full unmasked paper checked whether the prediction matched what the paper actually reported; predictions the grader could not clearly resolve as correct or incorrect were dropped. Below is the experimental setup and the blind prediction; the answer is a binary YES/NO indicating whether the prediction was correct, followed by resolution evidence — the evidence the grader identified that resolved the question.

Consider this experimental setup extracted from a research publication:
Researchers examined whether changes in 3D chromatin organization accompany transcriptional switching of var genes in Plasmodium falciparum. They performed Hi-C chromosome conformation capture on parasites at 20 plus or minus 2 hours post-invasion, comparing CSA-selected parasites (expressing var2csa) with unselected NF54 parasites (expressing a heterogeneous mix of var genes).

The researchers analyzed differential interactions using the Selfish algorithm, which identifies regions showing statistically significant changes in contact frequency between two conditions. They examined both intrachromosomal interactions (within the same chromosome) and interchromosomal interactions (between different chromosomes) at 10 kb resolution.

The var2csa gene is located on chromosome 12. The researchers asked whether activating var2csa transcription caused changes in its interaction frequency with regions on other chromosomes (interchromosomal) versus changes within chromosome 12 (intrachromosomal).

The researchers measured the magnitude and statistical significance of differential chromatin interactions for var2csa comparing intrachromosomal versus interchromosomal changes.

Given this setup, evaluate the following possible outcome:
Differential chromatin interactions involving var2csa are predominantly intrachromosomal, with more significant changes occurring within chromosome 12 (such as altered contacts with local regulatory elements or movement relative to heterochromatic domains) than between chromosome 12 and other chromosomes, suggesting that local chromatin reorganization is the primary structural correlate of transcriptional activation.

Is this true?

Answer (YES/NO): YES